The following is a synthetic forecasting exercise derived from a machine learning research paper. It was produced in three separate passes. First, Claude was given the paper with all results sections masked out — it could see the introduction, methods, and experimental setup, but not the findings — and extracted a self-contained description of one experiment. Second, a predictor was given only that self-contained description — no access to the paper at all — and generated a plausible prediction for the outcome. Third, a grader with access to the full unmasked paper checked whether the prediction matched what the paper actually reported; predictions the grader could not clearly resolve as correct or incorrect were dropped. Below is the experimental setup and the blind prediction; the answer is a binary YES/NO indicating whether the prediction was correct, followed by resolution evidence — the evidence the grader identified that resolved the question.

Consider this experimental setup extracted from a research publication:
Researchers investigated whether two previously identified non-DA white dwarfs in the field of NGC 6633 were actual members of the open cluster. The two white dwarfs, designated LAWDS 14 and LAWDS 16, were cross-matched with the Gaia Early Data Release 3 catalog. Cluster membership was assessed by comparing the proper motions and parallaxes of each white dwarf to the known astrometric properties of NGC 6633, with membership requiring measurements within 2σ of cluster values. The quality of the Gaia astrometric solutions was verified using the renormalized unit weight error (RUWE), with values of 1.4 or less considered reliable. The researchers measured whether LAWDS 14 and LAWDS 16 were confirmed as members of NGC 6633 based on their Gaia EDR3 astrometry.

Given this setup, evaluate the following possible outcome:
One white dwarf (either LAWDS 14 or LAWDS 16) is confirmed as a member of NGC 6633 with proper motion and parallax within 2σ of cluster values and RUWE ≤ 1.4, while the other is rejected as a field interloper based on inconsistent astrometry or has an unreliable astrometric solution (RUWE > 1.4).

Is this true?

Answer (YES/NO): NO